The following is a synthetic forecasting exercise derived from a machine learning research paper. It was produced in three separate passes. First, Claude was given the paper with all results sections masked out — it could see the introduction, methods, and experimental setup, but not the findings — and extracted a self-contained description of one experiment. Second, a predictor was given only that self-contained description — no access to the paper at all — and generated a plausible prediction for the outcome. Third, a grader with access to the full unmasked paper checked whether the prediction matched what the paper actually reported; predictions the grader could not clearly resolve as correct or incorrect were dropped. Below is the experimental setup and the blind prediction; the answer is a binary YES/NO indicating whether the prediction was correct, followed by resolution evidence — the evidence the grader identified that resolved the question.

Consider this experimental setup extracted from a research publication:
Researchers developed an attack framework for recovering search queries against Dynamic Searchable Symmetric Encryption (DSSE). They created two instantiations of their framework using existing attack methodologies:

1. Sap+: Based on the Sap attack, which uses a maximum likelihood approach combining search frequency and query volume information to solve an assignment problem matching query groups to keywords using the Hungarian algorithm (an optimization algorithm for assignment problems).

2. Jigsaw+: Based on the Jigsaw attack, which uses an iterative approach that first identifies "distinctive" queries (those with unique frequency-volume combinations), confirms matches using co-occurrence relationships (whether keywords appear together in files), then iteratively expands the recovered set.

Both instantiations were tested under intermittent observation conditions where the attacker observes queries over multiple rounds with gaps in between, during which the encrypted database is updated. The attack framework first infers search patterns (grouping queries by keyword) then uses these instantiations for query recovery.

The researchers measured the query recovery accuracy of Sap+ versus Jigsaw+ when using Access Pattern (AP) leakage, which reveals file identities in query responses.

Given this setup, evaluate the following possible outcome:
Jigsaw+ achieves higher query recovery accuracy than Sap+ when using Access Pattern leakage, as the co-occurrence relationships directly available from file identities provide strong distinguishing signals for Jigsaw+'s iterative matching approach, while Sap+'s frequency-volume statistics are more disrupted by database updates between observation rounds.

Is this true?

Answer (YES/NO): YES